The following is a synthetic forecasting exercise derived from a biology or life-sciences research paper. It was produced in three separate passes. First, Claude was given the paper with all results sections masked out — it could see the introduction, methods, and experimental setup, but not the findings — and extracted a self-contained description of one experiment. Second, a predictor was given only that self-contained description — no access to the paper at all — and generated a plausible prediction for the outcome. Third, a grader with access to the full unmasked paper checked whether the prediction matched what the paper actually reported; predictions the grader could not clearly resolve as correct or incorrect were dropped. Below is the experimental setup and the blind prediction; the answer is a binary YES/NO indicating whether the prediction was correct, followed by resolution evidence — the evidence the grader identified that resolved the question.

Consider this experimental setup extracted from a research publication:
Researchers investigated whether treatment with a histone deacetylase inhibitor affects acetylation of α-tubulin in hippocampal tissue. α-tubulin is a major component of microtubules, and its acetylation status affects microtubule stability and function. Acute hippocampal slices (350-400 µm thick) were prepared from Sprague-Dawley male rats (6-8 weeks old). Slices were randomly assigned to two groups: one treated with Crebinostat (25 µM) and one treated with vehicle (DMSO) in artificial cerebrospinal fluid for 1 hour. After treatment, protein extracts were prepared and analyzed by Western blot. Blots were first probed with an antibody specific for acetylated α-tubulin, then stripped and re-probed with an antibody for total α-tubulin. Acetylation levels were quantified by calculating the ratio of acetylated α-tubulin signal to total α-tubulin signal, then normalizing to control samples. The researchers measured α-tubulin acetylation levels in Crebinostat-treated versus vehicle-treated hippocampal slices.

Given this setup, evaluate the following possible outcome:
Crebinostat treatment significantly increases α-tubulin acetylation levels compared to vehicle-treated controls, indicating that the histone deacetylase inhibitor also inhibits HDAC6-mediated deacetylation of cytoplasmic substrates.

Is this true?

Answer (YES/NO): YES